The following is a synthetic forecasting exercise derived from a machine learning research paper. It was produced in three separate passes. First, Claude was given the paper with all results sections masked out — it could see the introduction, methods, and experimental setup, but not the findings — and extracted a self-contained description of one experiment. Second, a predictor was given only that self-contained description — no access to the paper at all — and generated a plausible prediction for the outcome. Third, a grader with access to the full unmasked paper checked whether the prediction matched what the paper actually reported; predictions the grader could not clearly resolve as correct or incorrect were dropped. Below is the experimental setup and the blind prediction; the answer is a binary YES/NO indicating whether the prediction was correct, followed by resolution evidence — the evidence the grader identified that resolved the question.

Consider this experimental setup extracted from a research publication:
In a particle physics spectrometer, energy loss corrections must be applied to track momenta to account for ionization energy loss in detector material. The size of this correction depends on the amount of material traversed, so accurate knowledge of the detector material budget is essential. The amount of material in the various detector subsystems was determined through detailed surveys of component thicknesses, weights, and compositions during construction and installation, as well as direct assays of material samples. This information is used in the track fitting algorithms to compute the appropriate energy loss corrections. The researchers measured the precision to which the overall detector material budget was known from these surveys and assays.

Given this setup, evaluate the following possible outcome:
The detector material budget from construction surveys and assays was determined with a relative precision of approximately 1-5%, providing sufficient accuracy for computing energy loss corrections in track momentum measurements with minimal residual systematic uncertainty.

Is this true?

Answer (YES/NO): NO